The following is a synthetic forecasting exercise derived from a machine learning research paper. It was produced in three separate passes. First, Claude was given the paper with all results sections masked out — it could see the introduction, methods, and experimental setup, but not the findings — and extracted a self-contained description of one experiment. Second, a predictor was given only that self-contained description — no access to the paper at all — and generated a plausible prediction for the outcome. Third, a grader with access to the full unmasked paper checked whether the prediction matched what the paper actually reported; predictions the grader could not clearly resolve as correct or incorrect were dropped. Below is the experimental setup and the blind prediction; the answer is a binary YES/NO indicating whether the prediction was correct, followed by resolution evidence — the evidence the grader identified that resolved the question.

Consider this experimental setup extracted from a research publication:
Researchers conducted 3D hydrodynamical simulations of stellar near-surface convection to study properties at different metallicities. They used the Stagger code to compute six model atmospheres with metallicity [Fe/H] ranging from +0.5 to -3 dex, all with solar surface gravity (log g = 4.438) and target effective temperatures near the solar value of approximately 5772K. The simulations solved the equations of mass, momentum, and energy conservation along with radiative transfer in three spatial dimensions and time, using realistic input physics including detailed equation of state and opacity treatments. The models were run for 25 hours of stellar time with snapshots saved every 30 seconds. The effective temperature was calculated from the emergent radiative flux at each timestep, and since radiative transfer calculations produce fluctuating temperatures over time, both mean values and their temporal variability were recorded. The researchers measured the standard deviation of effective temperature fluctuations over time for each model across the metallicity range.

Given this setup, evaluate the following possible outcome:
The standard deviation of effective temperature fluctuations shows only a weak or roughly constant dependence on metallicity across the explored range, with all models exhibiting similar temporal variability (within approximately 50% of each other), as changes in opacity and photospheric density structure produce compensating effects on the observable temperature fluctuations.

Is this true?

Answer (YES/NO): NO